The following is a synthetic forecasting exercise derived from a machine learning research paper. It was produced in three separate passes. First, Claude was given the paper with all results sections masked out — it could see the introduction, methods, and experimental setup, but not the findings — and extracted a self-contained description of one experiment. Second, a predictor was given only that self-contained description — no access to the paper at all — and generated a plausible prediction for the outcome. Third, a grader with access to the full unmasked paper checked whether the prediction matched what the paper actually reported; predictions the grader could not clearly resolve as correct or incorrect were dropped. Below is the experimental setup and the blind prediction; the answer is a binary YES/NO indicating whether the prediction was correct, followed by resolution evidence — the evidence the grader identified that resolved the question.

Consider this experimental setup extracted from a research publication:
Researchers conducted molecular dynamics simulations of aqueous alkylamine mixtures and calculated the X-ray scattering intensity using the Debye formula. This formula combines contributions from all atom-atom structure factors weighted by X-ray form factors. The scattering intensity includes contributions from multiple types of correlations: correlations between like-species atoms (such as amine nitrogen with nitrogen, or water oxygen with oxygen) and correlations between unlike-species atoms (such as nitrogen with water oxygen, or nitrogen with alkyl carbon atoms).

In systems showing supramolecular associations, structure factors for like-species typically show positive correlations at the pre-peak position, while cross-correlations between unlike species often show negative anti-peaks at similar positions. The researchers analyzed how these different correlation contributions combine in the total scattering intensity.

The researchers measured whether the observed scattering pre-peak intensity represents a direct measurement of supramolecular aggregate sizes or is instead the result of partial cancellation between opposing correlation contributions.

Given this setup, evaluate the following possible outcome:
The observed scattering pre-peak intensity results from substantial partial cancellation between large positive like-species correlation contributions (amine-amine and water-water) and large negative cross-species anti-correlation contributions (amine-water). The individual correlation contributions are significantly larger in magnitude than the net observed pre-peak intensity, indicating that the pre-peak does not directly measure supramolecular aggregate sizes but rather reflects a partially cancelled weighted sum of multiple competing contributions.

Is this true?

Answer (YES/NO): YES